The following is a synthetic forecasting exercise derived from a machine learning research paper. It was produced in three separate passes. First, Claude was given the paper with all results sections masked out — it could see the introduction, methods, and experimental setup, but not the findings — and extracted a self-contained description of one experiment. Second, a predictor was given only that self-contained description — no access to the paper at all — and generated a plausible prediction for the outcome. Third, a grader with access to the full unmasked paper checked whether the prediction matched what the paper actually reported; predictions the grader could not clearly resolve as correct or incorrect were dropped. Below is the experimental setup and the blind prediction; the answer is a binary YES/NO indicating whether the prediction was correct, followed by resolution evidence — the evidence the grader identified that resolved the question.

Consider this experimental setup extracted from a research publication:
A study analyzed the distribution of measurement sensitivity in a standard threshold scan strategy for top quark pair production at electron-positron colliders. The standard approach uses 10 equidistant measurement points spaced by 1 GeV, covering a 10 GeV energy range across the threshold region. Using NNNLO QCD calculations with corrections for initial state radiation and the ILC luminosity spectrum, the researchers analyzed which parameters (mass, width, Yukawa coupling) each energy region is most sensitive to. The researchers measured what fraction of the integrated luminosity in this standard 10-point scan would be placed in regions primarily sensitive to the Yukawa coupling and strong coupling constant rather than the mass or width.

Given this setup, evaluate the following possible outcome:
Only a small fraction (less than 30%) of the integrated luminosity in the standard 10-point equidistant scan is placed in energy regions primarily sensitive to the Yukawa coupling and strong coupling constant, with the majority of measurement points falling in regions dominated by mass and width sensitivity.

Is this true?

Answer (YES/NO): NO